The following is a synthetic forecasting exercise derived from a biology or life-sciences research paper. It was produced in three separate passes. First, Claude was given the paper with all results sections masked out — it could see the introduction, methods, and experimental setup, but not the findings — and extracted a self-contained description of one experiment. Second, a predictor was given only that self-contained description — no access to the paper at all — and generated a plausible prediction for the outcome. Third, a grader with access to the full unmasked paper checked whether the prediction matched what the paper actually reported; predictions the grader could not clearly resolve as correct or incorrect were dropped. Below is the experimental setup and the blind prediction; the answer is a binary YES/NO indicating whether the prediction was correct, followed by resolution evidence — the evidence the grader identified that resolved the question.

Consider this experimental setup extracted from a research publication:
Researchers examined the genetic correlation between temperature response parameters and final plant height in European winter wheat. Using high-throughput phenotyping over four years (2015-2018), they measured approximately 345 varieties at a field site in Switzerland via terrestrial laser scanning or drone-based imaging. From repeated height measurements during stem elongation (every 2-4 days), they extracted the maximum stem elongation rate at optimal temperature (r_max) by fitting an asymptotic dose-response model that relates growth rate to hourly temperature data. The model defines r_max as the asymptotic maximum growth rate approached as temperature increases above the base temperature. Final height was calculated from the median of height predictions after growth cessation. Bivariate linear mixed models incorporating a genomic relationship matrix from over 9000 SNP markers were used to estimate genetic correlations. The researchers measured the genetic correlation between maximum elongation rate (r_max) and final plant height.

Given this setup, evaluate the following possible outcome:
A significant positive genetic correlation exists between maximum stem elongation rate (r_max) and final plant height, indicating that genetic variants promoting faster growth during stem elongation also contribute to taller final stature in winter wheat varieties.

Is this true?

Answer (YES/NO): YES